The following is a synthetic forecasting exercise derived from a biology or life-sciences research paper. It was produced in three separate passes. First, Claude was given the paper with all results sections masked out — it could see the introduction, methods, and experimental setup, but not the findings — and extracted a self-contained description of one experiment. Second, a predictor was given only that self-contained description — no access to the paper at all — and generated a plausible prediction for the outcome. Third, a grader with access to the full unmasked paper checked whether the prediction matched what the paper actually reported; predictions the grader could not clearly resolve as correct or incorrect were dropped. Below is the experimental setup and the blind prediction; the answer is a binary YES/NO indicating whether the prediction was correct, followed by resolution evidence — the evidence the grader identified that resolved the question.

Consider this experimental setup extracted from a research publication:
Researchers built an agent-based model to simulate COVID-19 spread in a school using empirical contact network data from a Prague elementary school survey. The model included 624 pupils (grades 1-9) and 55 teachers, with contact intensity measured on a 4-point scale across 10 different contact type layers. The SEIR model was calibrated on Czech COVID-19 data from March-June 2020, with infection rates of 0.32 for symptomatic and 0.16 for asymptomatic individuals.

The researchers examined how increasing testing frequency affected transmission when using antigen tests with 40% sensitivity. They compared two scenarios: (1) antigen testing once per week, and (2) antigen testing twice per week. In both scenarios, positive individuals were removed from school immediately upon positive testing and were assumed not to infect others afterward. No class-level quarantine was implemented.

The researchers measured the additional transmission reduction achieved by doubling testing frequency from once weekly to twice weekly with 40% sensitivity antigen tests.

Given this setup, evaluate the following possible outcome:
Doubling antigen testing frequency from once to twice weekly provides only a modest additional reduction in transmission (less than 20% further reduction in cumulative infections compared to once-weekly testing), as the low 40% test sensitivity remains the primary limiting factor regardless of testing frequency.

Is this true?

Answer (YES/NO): NO